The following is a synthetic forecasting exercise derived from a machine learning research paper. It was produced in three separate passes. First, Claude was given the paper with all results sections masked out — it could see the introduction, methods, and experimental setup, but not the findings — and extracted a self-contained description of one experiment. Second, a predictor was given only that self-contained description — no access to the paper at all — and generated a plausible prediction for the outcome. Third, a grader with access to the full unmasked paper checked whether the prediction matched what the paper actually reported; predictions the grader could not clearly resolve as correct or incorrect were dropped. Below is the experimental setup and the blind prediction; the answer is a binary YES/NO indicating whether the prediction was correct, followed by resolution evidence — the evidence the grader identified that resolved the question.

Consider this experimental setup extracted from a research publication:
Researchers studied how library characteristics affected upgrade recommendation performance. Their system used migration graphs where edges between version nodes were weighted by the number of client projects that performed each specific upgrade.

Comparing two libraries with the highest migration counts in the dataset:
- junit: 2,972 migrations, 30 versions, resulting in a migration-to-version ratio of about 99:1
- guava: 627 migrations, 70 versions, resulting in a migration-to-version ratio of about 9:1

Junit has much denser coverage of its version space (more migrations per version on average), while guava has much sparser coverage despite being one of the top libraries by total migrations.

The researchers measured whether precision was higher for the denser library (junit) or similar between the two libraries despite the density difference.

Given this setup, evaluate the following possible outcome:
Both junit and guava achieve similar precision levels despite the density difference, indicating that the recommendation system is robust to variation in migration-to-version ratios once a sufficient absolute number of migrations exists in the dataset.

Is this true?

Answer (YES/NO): NO